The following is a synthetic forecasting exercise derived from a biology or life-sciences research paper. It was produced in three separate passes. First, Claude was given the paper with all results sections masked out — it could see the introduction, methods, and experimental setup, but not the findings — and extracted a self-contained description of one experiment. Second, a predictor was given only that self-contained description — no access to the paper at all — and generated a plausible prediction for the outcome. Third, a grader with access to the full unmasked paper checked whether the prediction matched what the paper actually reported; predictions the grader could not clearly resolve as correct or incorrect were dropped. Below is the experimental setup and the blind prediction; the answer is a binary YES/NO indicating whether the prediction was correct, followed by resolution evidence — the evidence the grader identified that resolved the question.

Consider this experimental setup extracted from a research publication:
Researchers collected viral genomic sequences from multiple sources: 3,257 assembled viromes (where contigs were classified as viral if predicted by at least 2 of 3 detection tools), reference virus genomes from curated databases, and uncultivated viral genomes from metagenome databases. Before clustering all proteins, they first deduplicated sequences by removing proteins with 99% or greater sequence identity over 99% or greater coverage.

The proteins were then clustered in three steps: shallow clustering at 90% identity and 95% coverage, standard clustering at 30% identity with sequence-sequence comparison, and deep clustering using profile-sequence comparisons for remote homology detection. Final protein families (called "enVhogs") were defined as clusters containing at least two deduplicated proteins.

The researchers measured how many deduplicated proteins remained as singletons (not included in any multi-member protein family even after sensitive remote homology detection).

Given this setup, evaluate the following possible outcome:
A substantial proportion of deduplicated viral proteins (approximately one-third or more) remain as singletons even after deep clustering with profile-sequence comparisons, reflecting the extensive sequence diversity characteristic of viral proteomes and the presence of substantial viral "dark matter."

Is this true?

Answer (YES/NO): NO